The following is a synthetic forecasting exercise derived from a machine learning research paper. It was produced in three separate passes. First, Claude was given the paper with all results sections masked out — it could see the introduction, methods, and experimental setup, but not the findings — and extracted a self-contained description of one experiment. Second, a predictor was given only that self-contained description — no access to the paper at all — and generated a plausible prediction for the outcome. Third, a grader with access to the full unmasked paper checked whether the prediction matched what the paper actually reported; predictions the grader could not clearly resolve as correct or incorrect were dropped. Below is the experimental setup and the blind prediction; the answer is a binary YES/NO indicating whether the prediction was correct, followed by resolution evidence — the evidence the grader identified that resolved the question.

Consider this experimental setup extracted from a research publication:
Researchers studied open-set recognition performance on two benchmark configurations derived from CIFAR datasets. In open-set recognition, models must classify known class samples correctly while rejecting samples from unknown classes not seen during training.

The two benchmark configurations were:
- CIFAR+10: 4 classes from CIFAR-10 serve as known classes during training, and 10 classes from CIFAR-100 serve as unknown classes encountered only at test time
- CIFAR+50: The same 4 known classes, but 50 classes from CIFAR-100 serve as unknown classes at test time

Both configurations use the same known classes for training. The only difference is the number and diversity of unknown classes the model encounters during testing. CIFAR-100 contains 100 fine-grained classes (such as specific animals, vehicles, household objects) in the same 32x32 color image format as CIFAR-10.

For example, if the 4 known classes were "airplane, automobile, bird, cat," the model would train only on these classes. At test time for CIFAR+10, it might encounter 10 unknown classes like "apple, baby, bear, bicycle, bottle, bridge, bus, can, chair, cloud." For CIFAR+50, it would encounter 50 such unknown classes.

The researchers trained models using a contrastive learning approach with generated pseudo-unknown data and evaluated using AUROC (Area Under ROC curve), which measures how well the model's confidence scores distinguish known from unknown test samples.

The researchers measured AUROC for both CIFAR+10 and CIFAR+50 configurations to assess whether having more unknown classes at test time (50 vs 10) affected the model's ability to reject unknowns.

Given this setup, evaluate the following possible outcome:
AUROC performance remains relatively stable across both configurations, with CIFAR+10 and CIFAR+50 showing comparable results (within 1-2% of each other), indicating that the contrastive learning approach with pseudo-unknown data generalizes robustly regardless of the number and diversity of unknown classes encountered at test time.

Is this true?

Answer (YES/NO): YES